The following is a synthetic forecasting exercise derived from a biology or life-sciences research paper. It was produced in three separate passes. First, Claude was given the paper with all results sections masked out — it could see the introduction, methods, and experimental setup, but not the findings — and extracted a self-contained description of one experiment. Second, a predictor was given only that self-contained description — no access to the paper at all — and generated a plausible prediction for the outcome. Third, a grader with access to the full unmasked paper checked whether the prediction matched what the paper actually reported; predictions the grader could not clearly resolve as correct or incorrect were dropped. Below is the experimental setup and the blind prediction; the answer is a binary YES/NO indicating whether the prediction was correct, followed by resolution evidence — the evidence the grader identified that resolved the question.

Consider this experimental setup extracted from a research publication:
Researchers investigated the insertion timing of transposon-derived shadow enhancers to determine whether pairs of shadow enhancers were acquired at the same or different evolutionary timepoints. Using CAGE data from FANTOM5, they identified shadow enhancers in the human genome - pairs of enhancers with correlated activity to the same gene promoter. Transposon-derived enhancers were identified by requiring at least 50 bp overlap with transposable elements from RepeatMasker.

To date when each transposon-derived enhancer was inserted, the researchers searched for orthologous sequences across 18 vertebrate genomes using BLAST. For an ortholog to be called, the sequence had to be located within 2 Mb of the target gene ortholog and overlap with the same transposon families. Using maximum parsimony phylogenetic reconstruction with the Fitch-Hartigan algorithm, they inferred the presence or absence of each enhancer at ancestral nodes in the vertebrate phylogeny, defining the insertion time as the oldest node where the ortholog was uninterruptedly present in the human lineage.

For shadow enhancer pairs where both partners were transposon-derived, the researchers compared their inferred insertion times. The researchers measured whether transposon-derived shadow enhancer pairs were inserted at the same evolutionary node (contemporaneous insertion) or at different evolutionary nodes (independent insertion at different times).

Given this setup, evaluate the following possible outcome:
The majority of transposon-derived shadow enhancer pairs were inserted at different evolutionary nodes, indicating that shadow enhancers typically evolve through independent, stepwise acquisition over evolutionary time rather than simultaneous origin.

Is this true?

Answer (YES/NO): YES